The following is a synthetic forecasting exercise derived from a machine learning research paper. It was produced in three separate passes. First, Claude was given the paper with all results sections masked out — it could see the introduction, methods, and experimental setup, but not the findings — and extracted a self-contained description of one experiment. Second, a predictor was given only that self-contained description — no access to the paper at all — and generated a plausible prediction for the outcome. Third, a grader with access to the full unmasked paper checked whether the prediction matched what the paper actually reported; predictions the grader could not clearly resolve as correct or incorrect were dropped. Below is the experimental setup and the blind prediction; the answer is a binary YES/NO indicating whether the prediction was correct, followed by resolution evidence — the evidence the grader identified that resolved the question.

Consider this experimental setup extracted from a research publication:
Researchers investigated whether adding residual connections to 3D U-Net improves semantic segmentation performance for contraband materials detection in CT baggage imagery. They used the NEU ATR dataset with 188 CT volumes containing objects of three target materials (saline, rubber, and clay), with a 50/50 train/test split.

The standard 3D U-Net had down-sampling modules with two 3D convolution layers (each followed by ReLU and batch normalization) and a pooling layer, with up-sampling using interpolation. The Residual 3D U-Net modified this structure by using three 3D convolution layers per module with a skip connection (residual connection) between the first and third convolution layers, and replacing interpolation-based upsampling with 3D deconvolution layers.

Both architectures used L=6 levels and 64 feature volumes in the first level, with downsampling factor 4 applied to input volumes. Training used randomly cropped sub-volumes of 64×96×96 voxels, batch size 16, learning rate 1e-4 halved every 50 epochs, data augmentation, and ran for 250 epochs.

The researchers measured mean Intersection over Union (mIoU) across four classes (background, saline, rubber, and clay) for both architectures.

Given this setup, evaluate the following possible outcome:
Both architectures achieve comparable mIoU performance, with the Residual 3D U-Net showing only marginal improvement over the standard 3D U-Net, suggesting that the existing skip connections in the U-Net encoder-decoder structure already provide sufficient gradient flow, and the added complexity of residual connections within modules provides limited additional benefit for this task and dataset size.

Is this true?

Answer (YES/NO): NO